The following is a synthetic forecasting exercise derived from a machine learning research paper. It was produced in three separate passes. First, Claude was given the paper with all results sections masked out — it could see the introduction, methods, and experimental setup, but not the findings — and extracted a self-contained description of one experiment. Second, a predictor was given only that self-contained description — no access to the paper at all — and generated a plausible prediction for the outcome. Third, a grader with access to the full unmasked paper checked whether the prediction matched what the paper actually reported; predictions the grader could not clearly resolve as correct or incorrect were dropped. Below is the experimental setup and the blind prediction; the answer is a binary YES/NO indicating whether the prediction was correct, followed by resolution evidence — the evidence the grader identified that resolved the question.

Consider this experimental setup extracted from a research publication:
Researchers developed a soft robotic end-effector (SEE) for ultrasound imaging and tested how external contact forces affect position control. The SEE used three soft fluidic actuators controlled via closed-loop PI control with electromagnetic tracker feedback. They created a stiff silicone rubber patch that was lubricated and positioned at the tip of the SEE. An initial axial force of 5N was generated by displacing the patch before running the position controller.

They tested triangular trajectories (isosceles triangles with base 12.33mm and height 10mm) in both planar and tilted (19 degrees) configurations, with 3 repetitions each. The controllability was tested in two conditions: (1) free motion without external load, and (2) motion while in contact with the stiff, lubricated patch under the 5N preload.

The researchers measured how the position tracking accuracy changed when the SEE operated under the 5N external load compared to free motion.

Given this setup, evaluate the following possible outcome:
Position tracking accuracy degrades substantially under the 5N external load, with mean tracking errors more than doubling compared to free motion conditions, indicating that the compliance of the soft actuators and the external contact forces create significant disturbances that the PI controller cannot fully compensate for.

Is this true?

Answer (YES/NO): NO